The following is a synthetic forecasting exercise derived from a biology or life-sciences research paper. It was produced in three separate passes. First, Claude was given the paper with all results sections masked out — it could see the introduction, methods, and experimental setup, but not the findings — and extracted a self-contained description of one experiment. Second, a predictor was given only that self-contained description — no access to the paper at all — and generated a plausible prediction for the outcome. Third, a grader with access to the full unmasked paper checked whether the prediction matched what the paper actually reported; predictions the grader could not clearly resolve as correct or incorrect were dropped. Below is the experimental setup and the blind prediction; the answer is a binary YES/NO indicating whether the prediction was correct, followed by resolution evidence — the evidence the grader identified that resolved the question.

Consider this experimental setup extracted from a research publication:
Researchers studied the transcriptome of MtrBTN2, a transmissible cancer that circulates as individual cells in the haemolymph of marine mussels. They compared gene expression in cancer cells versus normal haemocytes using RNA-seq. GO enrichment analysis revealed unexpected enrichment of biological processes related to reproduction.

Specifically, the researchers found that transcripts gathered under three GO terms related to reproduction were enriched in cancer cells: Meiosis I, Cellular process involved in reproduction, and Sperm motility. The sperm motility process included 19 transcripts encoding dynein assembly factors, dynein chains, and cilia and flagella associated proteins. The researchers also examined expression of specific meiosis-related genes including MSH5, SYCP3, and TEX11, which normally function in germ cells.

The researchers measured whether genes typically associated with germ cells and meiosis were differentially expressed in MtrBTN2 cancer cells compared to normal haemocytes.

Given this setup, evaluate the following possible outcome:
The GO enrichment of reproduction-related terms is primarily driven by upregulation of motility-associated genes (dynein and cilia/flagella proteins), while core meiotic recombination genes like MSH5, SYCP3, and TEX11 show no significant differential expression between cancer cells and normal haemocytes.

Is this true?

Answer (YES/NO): NO